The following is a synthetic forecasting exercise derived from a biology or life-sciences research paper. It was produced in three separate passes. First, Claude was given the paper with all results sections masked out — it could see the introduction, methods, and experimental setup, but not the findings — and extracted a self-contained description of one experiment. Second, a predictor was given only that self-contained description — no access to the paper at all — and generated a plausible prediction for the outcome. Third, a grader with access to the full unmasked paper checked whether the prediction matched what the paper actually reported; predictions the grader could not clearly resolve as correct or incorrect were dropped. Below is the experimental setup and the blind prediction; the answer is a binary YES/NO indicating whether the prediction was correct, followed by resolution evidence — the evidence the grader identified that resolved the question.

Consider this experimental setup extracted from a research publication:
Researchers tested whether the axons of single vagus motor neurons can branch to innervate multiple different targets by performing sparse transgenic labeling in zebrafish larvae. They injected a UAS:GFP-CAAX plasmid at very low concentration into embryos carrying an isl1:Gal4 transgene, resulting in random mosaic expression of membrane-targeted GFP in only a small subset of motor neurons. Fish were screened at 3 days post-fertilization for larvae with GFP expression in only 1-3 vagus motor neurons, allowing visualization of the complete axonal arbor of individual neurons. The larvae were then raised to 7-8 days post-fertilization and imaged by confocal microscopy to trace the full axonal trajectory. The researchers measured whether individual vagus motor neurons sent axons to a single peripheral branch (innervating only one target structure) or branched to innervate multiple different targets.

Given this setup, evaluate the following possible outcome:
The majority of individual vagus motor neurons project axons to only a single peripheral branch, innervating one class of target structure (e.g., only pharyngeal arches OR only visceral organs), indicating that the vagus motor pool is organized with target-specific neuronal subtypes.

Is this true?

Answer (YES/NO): YES